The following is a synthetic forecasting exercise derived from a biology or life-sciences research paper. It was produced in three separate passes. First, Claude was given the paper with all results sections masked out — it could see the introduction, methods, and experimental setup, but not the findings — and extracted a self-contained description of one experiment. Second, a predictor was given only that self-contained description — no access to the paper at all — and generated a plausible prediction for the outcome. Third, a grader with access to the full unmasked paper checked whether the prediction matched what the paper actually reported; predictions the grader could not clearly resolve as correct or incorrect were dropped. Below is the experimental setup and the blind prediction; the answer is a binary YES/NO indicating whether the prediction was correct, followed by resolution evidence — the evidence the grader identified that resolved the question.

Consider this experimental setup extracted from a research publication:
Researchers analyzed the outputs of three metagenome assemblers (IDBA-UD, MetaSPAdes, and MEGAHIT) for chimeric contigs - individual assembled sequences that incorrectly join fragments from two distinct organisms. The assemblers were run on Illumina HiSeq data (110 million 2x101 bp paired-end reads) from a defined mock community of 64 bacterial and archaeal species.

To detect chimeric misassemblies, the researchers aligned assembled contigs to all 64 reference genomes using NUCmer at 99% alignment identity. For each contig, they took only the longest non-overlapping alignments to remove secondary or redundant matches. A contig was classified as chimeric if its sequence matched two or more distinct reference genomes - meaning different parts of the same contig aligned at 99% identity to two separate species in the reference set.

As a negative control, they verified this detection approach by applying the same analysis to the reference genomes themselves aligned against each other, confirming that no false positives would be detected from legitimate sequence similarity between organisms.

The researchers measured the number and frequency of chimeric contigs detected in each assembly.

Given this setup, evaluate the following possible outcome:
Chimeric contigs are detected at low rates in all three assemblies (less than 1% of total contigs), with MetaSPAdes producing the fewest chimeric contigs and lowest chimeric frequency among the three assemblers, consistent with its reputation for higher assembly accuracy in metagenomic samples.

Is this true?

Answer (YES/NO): NO